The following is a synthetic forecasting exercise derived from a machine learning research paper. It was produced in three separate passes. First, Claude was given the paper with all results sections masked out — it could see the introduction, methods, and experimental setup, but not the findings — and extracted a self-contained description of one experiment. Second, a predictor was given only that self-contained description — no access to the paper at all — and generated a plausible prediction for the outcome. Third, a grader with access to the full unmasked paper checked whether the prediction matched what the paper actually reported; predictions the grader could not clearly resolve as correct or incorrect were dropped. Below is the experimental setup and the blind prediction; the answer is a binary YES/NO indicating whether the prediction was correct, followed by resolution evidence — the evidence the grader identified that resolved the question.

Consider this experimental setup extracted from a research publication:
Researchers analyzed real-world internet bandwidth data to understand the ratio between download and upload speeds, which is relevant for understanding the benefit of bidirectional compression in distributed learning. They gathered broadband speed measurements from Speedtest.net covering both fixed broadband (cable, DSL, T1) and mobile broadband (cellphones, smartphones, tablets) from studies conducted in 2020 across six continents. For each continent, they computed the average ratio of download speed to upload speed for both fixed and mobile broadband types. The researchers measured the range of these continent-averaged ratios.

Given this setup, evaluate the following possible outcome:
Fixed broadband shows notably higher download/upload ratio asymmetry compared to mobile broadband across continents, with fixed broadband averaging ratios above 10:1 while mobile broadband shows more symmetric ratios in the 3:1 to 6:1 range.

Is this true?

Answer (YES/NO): NO